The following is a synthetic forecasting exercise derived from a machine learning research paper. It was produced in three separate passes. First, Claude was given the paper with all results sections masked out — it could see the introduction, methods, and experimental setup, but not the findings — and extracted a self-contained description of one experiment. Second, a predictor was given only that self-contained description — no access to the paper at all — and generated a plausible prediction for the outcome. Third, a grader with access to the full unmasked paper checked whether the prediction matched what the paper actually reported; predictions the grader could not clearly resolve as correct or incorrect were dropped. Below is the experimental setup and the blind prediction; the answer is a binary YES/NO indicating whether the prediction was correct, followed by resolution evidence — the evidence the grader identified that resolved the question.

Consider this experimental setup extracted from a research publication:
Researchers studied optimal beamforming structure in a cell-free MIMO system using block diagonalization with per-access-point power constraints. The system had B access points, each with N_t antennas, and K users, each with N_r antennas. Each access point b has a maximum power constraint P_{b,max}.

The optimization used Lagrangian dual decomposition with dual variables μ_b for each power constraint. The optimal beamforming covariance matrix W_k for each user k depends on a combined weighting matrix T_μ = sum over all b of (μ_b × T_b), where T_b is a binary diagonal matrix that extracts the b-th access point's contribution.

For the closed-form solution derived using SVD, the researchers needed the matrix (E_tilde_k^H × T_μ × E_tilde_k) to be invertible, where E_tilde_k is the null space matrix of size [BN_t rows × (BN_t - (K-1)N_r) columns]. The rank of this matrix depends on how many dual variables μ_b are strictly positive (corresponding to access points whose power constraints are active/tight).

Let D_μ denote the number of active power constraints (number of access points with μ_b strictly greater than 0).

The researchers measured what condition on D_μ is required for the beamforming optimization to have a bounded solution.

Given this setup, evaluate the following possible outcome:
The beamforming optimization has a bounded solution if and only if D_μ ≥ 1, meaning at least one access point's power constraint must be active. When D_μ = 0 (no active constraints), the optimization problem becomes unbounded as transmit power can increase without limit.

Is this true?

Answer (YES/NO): NO